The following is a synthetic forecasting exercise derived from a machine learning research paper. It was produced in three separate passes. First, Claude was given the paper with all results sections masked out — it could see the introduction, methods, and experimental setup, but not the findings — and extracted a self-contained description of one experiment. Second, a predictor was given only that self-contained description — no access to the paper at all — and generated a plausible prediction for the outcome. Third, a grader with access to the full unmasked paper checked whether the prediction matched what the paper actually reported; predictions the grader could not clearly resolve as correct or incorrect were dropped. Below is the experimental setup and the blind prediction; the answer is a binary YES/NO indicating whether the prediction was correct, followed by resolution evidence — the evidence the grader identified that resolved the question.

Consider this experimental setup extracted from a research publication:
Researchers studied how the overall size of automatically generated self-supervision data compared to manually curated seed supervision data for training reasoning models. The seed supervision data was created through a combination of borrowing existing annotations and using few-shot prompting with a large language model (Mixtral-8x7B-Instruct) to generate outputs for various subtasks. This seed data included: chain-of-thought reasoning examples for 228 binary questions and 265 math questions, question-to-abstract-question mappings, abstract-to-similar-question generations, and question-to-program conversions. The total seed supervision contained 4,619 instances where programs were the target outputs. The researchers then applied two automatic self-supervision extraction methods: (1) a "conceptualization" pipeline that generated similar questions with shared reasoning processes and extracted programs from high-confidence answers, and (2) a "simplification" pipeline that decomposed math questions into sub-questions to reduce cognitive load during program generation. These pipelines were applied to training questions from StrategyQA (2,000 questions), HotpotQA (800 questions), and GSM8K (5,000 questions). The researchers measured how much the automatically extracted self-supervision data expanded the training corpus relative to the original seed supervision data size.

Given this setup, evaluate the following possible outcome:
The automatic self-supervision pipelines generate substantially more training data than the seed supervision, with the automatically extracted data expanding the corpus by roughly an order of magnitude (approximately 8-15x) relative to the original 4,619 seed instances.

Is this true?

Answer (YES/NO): NO